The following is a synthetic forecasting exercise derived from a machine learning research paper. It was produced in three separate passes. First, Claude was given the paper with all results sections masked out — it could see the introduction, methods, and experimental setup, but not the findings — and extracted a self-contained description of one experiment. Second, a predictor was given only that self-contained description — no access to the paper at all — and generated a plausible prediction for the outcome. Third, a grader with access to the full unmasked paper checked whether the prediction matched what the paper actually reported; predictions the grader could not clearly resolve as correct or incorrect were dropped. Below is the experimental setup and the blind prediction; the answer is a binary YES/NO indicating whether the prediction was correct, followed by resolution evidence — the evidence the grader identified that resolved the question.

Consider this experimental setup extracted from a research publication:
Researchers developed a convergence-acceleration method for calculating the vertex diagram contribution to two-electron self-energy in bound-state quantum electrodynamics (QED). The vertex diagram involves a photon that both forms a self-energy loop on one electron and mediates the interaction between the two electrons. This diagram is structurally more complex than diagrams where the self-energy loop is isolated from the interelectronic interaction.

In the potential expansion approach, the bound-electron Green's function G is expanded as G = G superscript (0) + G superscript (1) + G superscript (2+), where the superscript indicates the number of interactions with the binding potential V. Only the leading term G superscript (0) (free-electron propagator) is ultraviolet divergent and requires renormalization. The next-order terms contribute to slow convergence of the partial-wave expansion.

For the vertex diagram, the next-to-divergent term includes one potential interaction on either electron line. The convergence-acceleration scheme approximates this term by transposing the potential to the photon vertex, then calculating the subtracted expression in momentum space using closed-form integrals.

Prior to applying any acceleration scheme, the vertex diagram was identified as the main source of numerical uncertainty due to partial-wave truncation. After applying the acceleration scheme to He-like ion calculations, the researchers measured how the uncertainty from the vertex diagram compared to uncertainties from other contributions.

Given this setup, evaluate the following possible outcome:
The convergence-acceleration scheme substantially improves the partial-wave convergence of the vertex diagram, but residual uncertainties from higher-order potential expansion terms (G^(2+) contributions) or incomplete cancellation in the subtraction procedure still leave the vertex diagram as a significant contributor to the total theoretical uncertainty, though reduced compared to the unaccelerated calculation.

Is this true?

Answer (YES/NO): YES